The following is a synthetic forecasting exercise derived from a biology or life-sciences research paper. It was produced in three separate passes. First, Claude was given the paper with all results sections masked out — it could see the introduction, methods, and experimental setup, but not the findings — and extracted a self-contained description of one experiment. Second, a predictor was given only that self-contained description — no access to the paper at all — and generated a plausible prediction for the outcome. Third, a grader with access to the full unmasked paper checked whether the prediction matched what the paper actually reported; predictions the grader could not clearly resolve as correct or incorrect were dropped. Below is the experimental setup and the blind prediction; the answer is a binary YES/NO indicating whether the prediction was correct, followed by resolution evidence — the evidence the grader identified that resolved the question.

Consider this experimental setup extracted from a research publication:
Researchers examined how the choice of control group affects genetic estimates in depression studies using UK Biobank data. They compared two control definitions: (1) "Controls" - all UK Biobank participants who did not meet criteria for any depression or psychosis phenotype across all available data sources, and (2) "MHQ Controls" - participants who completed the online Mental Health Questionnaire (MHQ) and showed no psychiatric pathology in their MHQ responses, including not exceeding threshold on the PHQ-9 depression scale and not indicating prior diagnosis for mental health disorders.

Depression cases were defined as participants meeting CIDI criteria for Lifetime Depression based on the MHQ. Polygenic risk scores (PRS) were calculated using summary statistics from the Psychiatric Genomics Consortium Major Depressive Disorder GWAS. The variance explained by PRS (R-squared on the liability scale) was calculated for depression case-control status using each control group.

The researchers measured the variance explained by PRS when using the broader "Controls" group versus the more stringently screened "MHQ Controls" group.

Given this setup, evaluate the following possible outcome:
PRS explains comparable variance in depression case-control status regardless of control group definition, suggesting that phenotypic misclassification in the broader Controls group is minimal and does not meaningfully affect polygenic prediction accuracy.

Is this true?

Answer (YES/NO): NO